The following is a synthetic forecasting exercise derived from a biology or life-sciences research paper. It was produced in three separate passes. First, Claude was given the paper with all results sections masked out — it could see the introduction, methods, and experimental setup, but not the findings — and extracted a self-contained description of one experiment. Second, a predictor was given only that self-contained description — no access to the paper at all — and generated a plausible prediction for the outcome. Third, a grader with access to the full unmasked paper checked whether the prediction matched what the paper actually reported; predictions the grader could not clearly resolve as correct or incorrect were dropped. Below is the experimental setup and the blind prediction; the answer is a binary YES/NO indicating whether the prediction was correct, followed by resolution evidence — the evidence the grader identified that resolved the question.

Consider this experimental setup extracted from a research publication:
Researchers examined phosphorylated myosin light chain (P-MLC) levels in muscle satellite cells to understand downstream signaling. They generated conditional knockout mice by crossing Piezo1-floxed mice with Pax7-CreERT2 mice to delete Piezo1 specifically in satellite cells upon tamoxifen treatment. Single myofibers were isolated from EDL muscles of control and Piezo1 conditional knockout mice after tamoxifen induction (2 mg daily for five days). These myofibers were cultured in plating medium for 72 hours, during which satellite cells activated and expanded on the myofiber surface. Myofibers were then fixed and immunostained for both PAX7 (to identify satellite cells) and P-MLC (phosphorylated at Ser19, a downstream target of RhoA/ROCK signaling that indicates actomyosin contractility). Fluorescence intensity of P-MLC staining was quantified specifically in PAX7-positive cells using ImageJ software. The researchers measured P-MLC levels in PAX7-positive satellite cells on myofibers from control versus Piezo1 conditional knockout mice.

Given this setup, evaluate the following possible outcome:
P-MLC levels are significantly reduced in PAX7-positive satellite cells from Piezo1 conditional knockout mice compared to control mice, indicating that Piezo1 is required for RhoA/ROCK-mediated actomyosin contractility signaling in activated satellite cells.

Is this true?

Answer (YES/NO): YES